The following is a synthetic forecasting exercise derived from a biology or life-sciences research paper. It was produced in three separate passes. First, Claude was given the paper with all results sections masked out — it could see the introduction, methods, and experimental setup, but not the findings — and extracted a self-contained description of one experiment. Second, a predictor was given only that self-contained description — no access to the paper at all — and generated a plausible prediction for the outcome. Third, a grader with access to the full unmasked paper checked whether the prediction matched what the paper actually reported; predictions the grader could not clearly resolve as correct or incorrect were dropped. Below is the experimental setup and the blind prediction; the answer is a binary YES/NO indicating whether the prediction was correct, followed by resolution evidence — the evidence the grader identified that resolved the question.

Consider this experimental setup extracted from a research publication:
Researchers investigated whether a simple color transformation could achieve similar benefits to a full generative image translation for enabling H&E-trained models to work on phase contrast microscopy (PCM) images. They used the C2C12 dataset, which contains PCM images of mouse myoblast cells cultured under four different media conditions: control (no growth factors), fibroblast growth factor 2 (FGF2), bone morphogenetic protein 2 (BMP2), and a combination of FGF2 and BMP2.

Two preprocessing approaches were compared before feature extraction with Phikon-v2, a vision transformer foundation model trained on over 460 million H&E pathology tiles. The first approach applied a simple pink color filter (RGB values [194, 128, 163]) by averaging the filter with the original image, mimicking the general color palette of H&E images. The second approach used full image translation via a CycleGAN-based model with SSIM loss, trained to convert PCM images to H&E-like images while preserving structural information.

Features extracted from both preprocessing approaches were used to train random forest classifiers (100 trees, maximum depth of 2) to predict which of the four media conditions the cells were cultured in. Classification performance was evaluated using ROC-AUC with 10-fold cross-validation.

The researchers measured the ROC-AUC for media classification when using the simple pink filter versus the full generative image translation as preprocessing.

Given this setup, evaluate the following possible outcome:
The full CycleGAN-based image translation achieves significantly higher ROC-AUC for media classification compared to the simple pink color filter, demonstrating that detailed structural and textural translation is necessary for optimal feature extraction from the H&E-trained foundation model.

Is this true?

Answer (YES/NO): YES